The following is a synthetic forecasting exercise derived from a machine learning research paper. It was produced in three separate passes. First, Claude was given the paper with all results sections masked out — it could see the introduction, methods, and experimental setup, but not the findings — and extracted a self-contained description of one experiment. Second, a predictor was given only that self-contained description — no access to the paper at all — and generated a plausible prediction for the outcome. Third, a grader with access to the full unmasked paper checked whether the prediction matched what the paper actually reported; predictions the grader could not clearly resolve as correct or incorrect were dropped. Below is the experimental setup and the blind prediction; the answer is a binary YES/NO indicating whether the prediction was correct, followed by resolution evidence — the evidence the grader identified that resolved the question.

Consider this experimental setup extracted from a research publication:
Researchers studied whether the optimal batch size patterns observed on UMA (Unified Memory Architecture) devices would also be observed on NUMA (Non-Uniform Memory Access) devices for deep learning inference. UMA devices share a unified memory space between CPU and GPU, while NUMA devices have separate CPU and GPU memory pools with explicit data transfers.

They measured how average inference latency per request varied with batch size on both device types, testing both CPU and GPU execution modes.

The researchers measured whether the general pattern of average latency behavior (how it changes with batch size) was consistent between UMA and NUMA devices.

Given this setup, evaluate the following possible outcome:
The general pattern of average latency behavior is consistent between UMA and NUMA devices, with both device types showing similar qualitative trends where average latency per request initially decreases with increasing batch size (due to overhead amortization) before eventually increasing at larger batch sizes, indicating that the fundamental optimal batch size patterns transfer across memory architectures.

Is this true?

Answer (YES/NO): YES